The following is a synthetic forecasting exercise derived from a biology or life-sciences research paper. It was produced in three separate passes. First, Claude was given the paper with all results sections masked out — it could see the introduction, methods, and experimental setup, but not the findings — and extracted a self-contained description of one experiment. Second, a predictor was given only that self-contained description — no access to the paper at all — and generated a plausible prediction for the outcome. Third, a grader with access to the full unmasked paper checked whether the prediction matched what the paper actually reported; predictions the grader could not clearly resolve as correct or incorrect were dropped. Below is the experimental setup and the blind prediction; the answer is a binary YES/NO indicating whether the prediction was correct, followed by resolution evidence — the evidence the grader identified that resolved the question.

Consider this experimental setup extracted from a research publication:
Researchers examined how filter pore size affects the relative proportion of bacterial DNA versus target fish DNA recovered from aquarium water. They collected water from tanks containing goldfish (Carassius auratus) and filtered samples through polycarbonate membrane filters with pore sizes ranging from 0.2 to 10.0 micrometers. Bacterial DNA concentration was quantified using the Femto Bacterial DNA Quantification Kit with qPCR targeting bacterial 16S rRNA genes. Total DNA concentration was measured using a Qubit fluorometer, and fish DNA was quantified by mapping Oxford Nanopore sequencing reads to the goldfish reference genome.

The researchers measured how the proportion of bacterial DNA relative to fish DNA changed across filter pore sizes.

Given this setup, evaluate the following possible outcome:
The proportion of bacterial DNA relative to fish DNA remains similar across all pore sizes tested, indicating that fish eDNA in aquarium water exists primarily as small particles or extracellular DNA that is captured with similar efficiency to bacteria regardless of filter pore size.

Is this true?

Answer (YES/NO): NO